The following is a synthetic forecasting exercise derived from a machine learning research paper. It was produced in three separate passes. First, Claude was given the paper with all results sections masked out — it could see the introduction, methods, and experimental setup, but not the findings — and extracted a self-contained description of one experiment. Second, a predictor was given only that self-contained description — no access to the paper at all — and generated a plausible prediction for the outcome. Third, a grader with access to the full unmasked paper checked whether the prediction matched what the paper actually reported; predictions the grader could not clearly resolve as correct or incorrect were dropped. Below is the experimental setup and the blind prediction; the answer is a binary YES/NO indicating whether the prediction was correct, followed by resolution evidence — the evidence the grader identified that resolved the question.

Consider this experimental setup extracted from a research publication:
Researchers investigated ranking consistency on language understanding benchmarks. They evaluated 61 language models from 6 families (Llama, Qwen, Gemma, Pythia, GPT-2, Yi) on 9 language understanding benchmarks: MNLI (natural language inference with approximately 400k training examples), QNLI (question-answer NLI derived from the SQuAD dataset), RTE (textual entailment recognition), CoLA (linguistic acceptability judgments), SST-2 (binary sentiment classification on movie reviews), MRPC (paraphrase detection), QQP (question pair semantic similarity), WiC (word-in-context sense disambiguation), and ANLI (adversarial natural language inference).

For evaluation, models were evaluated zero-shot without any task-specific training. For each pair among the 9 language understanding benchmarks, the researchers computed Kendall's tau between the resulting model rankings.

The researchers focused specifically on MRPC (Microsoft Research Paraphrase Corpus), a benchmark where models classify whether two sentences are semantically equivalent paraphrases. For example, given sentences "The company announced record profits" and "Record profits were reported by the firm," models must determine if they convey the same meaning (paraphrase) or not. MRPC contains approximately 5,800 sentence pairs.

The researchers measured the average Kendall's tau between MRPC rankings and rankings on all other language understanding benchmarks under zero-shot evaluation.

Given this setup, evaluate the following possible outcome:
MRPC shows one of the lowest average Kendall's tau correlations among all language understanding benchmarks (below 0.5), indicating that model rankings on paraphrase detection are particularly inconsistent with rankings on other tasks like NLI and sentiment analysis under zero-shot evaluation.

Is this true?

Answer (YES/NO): YES